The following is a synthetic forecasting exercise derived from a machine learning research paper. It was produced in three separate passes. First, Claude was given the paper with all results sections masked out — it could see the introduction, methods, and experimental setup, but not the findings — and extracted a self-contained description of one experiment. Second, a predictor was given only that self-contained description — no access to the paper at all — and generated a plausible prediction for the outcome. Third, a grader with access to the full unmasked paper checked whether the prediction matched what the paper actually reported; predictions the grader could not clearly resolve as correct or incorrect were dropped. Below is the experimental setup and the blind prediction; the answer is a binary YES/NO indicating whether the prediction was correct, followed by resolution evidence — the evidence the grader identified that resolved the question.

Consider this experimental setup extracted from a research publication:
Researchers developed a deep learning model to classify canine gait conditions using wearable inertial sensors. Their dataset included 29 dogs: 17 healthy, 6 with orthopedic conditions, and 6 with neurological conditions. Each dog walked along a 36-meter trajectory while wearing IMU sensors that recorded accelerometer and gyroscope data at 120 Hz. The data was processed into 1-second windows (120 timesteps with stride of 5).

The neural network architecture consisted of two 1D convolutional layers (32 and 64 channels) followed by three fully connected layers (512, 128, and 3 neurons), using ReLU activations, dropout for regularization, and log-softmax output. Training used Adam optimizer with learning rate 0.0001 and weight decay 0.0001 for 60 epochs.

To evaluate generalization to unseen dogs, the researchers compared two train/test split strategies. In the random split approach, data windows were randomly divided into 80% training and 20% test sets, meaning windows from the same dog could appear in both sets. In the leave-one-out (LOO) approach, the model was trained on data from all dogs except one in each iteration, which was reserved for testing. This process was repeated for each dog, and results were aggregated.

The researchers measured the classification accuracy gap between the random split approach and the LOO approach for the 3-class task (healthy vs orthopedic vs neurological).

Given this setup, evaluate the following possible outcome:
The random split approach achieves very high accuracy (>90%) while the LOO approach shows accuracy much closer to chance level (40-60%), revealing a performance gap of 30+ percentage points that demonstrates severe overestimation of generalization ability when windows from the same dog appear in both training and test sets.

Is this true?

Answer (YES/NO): NO